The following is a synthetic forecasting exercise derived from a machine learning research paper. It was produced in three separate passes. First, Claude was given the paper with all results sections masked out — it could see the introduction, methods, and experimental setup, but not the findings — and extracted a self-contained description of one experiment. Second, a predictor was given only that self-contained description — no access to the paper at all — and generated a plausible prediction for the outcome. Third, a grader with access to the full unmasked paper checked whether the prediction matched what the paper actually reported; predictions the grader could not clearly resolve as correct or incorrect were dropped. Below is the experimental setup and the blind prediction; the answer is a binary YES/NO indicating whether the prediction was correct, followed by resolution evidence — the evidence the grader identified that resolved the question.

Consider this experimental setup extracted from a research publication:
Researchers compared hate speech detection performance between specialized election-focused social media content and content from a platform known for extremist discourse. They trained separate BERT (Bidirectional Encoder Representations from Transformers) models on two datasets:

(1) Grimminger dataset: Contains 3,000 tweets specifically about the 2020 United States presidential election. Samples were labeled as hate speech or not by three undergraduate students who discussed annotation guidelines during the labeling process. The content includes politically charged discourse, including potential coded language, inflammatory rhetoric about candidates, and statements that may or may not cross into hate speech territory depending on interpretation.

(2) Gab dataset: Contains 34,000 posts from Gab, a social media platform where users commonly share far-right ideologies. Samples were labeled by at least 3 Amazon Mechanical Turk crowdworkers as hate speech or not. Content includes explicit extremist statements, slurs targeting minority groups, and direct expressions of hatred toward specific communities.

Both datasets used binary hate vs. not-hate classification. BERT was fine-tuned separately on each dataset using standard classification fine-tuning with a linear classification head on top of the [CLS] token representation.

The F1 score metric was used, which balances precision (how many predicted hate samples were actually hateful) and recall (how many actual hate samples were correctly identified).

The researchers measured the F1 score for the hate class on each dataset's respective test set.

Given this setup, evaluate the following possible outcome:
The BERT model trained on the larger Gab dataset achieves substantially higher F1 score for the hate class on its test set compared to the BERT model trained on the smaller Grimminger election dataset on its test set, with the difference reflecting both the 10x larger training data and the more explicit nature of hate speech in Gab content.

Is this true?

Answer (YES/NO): YES